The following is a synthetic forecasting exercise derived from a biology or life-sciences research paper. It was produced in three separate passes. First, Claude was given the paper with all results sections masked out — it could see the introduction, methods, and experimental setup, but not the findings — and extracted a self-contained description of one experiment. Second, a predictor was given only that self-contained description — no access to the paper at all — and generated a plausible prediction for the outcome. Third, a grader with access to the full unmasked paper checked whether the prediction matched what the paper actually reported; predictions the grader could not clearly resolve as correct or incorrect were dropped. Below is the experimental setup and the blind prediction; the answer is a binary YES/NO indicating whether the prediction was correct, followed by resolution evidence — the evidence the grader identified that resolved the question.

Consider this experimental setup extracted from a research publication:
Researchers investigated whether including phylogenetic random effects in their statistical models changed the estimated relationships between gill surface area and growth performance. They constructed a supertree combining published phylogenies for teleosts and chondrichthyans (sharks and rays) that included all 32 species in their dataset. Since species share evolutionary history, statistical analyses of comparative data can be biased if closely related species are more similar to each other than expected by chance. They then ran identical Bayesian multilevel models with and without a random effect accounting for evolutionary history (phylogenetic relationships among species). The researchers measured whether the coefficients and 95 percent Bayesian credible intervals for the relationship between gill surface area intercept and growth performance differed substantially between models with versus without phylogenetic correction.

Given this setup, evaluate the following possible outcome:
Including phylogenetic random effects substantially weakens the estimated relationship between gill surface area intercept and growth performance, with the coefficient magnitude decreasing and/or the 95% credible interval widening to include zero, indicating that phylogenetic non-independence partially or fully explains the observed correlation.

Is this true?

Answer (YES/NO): NO